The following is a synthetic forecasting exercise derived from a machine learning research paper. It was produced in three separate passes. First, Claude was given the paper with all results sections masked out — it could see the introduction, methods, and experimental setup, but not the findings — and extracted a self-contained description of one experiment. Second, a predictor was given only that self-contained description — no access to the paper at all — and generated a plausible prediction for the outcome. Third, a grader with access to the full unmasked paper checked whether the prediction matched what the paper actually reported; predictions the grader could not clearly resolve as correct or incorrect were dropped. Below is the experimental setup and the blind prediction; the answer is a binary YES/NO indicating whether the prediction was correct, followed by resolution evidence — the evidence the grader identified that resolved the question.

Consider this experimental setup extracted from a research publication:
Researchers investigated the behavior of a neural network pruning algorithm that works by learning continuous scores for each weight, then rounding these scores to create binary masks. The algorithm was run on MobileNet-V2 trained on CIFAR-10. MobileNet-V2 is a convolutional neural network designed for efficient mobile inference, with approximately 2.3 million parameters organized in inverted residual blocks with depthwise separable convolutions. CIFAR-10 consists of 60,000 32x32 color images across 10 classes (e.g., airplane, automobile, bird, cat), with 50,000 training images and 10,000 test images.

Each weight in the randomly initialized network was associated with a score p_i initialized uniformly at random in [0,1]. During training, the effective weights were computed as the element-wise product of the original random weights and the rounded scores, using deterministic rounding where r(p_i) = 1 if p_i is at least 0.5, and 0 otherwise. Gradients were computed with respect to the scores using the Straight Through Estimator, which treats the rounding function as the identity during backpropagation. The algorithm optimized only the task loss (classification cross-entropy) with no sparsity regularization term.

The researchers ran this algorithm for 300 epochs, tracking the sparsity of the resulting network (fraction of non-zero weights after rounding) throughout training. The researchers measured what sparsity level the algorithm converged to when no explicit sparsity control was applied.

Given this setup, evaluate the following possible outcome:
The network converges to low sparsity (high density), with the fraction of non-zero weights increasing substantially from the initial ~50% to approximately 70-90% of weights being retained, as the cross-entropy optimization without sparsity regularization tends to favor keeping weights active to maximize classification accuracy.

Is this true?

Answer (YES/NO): NO